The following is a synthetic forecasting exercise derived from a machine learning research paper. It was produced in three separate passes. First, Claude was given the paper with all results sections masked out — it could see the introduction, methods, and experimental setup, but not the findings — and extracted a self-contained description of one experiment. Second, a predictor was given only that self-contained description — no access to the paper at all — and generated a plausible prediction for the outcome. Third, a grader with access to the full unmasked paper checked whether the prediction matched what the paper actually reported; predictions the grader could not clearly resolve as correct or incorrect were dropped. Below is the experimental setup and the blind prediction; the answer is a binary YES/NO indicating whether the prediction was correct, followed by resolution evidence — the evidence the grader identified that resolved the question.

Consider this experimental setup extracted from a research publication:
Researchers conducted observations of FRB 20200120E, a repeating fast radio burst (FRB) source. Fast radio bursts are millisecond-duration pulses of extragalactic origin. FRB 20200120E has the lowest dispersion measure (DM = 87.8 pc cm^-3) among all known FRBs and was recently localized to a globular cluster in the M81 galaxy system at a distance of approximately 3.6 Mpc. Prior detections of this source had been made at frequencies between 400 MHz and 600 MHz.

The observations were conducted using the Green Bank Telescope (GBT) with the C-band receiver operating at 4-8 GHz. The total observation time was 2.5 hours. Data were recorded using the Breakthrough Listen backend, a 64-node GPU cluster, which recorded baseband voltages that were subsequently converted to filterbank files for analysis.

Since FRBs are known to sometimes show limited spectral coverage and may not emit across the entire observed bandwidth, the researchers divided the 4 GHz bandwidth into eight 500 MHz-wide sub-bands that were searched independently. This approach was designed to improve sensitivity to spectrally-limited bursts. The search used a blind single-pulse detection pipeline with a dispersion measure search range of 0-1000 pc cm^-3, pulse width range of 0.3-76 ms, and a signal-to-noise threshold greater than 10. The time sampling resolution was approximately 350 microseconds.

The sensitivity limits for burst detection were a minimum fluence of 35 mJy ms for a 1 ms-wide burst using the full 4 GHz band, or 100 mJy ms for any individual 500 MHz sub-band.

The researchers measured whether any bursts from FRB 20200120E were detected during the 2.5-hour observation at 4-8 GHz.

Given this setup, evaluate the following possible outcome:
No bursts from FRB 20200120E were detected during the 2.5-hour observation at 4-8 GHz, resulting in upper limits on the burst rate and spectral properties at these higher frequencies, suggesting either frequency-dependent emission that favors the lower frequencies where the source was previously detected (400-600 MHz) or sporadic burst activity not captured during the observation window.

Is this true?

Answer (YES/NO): YES